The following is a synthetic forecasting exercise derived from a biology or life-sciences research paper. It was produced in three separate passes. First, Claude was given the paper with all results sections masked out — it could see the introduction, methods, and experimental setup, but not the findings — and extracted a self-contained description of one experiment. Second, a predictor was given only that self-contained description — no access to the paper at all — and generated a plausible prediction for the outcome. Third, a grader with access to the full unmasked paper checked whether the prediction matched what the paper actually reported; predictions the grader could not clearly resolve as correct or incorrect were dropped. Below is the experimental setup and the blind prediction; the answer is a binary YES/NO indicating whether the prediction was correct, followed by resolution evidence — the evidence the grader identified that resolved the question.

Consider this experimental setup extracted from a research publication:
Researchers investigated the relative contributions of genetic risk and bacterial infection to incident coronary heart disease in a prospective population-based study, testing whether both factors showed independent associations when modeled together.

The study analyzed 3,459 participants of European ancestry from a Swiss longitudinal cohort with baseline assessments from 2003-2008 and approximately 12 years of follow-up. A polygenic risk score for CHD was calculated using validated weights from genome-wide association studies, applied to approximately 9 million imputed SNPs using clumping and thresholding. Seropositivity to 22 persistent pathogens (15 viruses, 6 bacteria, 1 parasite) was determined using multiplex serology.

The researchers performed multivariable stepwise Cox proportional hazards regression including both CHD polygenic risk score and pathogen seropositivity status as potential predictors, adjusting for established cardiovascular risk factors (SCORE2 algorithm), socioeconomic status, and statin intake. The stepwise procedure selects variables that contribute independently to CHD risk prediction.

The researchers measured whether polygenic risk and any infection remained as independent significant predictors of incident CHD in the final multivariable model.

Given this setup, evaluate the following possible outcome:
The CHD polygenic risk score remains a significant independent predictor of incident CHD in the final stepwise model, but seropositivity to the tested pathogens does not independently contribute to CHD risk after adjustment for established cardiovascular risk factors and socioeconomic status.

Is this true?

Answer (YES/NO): NO